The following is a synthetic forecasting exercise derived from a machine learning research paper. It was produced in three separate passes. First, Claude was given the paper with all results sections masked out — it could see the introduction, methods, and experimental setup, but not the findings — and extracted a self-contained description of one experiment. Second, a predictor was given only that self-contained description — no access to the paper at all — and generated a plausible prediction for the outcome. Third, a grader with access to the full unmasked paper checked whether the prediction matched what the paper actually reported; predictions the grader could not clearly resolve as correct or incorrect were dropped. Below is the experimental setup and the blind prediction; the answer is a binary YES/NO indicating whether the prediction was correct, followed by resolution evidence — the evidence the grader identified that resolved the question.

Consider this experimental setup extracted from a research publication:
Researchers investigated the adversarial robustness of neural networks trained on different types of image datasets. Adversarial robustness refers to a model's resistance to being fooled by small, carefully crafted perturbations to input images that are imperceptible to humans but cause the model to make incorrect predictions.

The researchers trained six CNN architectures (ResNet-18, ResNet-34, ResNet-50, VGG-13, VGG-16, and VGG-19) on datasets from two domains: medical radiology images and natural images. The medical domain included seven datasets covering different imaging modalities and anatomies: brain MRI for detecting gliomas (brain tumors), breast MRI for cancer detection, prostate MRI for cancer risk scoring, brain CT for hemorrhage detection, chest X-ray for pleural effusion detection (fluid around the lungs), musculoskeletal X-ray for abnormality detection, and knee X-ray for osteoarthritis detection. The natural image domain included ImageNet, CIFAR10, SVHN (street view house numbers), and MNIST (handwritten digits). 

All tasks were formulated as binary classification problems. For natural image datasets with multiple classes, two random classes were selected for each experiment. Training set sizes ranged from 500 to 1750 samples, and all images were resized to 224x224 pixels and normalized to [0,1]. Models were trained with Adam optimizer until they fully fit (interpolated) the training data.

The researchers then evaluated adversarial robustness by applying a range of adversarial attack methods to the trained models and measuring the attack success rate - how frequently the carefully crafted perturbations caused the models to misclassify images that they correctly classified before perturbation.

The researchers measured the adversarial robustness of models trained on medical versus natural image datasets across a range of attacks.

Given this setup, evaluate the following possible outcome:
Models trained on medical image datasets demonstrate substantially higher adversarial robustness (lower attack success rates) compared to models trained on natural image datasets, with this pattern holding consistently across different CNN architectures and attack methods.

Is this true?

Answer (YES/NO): NO